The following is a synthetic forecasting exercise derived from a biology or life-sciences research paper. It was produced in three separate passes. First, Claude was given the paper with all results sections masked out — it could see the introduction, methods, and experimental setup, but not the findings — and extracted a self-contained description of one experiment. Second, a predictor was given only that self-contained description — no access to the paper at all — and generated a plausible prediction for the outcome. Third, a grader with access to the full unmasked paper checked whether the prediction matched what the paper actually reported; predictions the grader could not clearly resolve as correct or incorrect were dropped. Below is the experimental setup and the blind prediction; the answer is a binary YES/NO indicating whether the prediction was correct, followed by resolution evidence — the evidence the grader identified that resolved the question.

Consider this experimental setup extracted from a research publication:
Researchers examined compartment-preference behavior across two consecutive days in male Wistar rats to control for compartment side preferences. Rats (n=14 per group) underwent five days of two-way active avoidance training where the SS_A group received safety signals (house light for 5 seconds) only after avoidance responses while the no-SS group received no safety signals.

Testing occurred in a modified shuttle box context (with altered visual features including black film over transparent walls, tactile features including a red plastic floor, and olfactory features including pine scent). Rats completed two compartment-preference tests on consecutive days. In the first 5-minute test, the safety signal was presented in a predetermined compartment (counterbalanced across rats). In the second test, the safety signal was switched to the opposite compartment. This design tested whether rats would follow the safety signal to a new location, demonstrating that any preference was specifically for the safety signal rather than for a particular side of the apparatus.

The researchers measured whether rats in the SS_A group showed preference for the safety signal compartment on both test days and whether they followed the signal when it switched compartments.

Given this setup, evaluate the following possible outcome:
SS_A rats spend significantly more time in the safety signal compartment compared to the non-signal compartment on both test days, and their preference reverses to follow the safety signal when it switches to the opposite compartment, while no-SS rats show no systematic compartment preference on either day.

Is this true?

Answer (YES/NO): NO